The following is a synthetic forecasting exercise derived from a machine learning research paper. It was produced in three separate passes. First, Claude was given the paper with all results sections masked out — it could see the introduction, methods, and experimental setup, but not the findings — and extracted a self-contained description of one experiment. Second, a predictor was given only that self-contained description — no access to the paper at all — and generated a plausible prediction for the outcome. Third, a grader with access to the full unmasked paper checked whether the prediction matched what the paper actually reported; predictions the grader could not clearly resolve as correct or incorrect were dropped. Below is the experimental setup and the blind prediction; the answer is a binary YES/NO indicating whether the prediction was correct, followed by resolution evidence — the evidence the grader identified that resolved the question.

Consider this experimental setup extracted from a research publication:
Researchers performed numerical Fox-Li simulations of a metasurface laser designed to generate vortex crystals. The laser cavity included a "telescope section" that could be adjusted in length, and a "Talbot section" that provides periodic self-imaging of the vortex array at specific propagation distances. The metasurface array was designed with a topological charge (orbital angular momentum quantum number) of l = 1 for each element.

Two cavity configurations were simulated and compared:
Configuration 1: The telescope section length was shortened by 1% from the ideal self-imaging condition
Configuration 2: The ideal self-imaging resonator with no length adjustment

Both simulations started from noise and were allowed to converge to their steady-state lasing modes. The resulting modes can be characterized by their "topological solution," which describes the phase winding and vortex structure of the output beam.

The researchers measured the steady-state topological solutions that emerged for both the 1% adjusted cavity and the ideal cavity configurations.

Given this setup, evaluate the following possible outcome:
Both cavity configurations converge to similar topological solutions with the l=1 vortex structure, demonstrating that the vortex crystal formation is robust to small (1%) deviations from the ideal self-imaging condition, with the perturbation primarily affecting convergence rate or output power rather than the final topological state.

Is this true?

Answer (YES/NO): NO